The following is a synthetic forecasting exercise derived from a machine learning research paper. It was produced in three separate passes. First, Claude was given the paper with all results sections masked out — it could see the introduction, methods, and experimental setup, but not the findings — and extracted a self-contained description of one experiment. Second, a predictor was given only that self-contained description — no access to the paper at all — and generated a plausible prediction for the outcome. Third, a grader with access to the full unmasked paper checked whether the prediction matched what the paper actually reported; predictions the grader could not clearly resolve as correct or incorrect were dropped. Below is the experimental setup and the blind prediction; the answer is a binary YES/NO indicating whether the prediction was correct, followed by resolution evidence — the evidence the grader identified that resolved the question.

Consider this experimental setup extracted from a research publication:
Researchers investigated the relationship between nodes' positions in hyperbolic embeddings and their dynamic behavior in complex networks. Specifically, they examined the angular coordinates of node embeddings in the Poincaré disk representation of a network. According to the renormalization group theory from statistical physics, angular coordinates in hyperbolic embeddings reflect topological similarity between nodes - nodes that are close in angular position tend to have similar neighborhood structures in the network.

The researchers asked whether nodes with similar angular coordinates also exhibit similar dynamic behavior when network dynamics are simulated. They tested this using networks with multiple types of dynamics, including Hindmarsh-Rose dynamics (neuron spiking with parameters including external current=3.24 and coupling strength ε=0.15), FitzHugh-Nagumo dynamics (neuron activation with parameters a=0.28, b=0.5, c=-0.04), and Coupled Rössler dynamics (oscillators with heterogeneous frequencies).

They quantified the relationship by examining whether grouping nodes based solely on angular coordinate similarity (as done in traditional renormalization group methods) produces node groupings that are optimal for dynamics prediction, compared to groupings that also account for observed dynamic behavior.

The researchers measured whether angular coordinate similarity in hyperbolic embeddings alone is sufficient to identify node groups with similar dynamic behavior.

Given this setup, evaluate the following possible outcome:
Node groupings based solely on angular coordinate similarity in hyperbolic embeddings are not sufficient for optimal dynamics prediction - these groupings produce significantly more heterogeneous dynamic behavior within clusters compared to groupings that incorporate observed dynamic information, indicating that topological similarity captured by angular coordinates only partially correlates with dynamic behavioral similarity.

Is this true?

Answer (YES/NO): YES